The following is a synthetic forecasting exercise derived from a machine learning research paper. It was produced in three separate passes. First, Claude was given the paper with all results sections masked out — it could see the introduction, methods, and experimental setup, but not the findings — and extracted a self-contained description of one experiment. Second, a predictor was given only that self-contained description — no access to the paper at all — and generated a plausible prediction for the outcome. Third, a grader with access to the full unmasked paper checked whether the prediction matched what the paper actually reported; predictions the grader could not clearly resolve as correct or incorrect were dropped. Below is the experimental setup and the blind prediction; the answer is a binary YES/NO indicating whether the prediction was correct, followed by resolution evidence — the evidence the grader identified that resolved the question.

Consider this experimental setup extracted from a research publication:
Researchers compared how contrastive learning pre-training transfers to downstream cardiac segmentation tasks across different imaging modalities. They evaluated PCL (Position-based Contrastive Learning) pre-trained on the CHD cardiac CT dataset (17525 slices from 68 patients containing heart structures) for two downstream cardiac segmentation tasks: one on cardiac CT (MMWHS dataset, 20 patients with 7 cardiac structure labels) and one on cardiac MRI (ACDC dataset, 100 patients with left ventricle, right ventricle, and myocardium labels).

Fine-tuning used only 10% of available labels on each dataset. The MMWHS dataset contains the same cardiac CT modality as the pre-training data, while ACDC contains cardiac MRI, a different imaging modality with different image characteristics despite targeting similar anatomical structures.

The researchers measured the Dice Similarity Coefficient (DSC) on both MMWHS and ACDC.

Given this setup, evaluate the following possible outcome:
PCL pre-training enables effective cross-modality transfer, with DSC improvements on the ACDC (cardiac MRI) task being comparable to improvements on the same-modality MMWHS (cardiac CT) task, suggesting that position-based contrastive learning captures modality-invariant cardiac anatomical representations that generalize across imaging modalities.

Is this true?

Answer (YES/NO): NO